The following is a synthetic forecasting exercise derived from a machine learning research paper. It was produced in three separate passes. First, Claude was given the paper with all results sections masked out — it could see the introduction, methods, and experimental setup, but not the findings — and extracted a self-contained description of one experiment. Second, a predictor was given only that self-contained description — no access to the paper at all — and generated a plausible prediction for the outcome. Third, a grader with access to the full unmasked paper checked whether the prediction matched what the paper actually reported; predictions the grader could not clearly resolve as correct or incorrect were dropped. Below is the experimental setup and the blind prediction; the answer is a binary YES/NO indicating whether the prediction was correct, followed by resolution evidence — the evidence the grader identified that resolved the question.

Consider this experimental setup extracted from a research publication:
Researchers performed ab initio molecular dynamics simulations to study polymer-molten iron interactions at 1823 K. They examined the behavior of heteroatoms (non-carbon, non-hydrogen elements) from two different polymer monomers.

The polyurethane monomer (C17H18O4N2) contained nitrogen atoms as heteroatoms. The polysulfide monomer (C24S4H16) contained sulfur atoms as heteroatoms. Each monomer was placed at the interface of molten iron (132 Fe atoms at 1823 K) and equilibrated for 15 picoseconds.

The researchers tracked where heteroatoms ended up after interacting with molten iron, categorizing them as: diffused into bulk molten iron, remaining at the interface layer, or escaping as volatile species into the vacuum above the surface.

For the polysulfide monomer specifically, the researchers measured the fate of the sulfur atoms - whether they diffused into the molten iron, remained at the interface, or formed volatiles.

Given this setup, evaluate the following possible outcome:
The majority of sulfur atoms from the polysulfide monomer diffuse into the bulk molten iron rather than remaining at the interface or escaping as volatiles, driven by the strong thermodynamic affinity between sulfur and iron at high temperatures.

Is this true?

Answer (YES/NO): NO